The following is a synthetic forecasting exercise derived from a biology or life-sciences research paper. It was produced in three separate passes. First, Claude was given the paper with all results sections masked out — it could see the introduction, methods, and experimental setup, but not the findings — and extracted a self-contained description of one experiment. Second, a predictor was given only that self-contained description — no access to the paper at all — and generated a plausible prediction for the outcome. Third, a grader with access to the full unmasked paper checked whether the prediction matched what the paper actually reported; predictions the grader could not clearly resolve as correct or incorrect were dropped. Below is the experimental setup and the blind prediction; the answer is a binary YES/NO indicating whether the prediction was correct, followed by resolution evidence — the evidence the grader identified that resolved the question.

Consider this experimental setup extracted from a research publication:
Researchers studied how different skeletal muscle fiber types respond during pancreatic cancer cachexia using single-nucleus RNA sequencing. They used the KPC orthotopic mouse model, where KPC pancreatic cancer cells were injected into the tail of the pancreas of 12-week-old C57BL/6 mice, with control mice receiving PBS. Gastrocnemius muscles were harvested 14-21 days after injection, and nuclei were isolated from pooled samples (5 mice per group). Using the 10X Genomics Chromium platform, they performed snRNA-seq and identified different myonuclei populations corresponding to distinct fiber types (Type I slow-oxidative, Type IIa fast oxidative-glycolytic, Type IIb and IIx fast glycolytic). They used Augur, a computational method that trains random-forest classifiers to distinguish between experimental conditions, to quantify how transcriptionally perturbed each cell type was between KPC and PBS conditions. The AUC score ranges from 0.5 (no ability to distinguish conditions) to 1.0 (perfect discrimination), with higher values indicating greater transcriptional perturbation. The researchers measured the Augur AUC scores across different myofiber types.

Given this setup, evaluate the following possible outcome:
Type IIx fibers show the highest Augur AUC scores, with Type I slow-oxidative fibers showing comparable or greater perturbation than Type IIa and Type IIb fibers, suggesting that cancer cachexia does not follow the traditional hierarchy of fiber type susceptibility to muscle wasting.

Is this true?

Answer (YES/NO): NO